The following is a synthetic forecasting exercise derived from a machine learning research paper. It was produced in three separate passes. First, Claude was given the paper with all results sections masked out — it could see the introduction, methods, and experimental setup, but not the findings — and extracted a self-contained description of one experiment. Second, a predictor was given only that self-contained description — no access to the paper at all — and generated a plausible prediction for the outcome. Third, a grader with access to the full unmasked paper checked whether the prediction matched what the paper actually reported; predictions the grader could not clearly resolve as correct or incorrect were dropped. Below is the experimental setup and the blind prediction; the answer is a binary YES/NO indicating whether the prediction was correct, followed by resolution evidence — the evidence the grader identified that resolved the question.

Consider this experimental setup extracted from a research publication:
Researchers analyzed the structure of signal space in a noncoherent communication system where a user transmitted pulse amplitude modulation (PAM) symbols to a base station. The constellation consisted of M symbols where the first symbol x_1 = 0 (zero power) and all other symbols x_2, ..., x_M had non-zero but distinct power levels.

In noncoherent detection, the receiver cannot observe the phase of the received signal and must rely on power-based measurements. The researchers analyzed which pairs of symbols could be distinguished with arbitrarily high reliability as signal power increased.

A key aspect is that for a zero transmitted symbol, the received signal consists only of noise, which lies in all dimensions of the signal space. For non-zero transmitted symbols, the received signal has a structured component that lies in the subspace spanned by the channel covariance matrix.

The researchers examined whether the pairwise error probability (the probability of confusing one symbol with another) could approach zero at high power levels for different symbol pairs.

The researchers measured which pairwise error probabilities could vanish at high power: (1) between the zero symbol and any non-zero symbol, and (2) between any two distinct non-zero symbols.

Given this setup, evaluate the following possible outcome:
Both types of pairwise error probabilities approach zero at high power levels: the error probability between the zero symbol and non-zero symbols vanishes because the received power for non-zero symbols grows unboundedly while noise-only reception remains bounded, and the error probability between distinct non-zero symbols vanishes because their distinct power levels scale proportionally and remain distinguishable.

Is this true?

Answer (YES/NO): NO